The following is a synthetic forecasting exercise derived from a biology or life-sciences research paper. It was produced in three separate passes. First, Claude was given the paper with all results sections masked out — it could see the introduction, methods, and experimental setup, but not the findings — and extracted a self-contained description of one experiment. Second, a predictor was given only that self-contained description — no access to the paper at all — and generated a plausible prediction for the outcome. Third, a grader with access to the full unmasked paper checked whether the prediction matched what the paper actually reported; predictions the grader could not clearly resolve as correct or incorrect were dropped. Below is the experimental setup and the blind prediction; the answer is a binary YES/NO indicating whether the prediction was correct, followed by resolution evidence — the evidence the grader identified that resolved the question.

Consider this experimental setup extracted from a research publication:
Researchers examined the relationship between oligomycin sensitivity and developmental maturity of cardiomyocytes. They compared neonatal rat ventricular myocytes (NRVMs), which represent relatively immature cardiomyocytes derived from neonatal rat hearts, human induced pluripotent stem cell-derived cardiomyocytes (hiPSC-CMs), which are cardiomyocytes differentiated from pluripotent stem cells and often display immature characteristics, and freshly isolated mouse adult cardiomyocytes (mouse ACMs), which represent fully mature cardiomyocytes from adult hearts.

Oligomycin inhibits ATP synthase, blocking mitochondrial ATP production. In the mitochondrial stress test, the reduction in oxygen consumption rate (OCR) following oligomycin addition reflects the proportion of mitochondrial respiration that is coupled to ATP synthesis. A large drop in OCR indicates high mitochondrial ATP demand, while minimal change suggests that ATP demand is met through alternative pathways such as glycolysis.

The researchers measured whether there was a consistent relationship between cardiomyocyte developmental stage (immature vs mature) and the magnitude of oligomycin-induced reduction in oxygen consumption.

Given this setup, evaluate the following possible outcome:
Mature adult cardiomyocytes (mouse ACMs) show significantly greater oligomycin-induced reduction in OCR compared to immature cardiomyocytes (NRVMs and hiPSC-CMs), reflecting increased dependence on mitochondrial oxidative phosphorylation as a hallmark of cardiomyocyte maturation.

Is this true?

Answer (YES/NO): NO